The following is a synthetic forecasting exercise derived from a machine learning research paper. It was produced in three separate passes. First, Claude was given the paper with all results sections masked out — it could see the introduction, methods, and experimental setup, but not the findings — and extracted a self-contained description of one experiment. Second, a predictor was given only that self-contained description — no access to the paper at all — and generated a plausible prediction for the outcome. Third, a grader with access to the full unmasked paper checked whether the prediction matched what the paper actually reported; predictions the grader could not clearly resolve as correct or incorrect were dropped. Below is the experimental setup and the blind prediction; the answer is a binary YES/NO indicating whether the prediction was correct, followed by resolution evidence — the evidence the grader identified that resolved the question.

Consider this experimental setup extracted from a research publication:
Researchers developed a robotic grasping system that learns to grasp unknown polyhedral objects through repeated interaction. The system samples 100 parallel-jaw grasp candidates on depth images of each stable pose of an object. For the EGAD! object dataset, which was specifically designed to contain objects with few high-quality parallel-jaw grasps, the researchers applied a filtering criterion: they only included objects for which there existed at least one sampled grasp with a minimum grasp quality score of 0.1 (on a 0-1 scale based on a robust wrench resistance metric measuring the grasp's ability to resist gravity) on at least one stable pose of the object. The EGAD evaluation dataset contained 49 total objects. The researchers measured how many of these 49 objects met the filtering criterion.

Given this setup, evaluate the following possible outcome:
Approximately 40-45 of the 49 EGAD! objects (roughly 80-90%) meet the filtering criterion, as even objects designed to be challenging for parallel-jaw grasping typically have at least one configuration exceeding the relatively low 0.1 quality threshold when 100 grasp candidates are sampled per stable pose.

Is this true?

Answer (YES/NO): NO